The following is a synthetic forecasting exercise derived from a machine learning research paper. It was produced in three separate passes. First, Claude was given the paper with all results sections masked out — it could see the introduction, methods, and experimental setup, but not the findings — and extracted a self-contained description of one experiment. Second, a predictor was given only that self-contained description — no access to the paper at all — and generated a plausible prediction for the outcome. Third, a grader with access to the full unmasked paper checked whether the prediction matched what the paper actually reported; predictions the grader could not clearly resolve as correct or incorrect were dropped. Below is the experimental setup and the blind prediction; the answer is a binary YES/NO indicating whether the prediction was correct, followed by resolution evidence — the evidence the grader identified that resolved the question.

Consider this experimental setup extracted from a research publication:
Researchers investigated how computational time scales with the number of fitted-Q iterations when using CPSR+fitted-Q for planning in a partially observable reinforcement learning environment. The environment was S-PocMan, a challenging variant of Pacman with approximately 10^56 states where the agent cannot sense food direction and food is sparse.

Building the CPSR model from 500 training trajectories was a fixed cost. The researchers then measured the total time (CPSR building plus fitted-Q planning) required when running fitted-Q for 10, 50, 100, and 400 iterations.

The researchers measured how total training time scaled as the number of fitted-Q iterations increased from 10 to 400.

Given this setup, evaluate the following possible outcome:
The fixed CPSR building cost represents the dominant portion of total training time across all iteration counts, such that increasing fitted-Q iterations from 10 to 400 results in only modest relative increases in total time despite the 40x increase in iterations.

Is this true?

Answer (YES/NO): NO